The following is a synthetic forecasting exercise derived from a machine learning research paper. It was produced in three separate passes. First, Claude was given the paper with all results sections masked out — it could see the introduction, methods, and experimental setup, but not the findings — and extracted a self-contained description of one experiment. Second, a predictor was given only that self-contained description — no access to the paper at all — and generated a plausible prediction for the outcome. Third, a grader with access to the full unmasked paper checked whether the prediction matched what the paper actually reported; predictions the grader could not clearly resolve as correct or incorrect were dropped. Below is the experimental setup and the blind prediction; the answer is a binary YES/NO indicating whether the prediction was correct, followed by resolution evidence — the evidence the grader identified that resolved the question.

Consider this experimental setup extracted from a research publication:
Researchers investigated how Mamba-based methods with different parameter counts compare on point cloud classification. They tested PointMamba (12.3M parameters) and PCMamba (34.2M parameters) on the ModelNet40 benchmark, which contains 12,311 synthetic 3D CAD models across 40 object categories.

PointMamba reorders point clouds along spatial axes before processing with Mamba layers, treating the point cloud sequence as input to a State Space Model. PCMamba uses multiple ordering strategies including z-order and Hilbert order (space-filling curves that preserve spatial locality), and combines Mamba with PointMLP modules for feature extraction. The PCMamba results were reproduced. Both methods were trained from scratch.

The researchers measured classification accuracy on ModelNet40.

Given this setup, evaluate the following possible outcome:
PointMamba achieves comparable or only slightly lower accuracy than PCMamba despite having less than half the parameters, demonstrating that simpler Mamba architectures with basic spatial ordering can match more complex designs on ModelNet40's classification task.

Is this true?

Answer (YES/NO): YES